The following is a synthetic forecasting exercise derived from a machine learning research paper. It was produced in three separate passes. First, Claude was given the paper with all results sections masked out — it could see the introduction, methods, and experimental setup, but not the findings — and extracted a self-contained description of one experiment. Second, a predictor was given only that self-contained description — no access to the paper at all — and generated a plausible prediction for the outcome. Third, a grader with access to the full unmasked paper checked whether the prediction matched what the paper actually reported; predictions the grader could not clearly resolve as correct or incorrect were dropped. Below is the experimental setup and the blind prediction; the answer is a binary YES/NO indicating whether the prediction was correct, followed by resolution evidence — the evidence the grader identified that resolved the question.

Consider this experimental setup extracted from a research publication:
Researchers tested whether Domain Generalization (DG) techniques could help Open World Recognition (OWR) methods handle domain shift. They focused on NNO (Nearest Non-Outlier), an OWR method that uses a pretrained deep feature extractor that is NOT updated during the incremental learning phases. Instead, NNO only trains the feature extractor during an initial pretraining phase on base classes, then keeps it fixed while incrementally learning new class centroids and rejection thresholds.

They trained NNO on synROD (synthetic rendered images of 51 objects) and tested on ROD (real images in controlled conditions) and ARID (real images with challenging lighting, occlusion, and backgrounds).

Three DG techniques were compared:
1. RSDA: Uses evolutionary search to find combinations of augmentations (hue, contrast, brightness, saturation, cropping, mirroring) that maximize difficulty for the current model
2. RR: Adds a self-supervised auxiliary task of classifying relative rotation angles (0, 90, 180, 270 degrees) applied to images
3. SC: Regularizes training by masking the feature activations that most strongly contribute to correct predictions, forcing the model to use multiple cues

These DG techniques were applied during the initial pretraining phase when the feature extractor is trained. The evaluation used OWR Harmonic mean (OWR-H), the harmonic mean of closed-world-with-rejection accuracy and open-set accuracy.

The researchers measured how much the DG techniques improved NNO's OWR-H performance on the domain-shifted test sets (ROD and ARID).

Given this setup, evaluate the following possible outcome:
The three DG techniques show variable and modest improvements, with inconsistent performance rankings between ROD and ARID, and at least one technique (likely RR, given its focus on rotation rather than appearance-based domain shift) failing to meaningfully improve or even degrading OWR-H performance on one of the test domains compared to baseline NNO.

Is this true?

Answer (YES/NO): NO